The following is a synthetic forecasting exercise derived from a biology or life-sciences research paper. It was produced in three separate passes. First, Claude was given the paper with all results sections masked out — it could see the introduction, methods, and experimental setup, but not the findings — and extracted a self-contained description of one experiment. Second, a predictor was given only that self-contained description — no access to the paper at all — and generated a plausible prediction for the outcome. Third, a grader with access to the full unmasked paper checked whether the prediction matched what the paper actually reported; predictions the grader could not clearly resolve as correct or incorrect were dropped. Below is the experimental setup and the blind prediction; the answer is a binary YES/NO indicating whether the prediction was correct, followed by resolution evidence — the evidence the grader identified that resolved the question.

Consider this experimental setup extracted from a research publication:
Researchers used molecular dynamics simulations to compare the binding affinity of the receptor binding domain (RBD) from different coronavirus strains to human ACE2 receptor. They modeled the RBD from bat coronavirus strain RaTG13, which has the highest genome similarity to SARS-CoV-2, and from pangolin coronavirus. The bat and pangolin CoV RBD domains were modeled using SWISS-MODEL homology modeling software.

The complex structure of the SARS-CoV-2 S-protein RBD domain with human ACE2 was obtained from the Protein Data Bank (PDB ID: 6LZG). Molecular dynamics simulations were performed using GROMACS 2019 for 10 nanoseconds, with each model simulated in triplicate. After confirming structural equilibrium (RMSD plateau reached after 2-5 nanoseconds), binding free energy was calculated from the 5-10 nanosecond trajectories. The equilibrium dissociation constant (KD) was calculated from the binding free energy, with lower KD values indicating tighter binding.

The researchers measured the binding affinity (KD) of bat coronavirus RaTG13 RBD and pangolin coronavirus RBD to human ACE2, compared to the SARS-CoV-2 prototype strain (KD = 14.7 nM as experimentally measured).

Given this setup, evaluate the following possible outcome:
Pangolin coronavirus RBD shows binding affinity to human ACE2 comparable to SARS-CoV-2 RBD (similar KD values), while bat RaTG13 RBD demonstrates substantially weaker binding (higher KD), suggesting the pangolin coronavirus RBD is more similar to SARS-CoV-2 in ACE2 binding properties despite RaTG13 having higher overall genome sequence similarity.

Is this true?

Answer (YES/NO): NO